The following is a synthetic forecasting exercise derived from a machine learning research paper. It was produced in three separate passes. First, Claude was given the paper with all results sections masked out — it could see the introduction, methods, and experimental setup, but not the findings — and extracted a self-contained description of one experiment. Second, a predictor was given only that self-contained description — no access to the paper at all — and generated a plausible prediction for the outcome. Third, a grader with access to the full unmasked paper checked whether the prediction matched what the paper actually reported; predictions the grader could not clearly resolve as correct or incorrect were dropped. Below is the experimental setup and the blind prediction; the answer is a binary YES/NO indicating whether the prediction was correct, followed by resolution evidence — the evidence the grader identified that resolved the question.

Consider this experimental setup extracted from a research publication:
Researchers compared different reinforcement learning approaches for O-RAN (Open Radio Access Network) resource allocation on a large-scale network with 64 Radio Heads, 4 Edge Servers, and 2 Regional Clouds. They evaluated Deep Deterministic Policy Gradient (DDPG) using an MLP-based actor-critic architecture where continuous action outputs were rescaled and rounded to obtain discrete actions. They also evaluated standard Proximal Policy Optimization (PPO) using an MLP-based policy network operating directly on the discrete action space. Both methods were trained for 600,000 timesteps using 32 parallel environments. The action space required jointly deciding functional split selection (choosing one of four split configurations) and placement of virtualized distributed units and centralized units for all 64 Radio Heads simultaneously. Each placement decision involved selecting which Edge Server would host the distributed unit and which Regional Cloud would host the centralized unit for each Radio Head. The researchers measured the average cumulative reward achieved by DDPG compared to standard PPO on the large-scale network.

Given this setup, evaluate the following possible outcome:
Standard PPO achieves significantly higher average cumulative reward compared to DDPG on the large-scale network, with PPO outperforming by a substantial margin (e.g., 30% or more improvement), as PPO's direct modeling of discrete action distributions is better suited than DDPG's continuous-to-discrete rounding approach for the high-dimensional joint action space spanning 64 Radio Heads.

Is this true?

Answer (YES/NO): NO